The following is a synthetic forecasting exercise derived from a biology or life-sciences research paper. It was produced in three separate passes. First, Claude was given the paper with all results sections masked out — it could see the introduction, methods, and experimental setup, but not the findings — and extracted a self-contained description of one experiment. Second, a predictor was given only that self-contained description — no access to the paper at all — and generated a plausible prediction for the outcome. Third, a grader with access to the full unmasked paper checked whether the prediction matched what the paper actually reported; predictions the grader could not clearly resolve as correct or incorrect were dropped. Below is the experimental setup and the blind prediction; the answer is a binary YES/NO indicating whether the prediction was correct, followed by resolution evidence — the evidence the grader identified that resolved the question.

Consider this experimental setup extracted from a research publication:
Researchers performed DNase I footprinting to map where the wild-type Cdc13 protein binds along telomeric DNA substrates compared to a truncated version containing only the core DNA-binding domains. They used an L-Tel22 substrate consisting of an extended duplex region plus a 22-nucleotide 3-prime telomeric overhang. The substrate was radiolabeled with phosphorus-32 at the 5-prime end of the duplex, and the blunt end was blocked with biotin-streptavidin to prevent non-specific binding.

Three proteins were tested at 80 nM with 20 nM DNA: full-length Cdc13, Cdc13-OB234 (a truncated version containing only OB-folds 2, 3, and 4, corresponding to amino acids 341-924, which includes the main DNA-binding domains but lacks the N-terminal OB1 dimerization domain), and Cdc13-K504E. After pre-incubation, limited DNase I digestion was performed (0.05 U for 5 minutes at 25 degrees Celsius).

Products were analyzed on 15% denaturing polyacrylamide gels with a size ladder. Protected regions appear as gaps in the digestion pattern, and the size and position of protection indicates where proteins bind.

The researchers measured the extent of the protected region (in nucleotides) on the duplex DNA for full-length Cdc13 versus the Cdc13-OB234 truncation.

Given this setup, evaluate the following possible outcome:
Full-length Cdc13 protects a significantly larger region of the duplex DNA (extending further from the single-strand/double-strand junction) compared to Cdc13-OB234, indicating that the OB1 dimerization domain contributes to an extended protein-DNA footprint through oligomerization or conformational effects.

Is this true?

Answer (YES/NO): NO